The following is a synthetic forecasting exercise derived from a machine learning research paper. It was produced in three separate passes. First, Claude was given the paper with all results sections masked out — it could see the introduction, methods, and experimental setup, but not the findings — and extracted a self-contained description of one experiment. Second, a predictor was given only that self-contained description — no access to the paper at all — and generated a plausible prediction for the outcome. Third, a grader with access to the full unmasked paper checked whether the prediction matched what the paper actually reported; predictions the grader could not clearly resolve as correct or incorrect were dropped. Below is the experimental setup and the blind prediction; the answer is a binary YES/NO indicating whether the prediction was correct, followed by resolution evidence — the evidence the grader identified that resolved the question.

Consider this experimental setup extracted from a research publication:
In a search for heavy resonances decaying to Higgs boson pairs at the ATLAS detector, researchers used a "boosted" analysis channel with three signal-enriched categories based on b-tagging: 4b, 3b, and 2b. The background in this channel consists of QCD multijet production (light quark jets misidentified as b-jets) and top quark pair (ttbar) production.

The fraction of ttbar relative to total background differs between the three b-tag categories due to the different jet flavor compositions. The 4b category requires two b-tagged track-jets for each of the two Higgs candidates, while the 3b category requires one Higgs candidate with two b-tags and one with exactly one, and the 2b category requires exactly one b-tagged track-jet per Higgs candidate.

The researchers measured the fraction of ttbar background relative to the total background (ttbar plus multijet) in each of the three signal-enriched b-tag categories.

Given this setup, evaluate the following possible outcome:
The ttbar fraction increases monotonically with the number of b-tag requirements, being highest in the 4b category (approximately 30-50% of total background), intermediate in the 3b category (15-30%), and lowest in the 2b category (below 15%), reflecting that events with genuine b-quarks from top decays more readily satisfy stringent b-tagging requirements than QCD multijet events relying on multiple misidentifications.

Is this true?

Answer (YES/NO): NO